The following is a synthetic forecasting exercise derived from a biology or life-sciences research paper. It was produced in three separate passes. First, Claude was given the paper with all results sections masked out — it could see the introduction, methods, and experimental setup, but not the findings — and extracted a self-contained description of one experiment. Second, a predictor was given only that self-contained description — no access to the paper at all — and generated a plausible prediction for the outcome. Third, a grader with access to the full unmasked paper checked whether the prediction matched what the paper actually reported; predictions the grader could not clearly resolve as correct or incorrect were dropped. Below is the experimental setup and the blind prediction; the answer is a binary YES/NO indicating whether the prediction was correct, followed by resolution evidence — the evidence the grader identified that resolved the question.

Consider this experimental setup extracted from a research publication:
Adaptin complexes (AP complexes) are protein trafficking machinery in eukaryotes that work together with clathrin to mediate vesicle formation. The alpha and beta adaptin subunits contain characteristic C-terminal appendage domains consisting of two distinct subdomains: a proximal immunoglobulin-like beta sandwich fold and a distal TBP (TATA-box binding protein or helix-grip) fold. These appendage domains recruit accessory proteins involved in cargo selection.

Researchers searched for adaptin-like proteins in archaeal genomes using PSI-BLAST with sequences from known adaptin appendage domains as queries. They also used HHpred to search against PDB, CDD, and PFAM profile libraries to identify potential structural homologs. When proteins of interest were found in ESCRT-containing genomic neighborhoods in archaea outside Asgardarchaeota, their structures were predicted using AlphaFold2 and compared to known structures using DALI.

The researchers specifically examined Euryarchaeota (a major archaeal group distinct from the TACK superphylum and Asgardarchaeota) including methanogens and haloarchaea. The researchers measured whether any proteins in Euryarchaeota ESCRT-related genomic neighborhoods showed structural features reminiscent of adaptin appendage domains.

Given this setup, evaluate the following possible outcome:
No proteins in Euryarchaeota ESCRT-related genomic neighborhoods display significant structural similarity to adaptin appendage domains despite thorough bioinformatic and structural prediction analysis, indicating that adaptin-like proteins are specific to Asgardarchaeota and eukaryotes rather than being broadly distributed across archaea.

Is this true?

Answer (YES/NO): NO